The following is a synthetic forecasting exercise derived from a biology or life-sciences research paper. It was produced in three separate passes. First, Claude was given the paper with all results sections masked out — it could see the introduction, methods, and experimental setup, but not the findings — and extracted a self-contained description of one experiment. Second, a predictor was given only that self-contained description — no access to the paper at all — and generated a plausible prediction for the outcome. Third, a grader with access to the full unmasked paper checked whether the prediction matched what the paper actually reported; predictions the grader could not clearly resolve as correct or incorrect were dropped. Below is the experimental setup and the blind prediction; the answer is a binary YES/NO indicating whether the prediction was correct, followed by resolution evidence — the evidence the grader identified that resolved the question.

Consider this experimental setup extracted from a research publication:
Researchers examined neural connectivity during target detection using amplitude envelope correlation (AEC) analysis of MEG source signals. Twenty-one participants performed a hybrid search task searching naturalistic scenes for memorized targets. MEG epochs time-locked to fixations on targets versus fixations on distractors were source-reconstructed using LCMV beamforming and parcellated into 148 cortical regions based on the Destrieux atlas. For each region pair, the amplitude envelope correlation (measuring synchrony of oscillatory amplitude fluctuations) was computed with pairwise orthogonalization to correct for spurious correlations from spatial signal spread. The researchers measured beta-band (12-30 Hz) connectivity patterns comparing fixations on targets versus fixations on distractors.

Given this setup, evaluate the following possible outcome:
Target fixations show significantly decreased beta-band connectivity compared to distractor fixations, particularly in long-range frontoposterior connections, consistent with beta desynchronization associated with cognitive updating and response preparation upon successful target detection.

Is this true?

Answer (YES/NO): NO